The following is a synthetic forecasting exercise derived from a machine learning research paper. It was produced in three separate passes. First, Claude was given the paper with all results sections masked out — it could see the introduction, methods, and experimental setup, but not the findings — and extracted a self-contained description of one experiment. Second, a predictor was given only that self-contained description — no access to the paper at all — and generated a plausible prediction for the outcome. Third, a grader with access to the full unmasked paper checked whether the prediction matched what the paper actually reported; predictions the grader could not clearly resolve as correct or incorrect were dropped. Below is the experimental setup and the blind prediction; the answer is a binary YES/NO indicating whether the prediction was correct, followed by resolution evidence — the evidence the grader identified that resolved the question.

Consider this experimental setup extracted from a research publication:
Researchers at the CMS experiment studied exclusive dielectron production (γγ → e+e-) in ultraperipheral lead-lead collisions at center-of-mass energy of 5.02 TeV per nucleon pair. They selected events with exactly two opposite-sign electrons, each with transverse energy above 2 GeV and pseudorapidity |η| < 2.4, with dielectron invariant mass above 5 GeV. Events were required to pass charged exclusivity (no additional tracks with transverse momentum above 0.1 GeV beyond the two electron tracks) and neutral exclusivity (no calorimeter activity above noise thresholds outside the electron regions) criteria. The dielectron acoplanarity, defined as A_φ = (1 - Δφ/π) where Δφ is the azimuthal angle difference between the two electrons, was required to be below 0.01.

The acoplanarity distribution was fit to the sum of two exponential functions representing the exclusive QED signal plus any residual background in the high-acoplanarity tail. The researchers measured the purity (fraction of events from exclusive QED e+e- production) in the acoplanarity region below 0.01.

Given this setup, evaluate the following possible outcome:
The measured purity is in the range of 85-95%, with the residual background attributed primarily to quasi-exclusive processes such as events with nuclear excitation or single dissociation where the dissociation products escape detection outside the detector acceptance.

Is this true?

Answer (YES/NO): NO